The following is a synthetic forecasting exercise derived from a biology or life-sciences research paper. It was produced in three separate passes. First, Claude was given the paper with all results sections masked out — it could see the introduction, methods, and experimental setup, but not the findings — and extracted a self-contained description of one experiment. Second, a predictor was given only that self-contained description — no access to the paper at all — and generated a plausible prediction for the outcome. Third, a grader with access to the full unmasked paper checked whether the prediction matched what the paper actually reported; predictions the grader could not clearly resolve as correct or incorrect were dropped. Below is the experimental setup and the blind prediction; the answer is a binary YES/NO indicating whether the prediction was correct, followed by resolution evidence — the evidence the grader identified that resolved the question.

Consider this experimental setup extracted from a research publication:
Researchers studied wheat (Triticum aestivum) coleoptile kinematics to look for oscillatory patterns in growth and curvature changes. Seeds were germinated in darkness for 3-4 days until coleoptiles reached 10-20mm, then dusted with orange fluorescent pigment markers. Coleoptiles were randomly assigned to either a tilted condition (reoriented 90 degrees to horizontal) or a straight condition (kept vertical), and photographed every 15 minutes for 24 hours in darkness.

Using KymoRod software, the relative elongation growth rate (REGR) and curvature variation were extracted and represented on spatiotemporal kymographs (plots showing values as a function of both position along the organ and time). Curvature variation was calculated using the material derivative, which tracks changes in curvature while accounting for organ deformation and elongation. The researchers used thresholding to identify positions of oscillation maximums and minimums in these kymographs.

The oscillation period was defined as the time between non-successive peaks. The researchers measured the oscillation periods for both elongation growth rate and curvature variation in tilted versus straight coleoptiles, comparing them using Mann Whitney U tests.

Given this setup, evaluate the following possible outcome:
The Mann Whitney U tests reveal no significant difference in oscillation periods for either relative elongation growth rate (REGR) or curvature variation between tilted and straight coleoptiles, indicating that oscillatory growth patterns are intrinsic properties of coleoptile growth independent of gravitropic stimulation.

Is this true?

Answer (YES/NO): NO